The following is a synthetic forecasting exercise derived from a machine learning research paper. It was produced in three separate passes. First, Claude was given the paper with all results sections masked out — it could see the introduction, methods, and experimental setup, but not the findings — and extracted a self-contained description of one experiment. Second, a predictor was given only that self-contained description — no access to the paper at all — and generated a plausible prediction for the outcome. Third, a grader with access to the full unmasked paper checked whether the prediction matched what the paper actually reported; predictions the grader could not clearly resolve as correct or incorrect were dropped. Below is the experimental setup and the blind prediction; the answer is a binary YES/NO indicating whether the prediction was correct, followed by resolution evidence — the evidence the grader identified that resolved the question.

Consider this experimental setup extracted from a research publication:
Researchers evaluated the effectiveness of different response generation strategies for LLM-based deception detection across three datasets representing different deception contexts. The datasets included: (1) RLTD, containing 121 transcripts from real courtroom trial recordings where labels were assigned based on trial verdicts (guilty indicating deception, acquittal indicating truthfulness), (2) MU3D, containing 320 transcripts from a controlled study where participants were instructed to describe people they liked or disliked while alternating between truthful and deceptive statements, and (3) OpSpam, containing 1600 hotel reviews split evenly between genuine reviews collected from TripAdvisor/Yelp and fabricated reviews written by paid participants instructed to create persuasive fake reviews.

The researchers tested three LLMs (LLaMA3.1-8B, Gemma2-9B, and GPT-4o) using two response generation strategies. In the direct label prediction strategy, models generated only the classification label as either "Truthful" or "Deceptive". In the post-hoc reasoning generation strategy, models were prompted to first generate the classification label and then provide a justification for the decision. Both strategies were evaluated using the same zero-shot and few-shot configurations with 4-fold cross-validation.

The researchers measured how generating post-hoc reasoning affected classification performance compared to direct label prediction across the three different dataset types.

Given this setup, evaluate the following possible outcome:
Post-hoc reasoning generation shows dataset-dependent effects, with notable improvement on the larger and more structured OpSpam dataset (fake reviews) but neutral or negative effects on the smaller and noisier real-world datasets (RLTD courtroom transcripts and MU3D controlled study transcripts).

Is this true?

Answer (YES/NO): NO